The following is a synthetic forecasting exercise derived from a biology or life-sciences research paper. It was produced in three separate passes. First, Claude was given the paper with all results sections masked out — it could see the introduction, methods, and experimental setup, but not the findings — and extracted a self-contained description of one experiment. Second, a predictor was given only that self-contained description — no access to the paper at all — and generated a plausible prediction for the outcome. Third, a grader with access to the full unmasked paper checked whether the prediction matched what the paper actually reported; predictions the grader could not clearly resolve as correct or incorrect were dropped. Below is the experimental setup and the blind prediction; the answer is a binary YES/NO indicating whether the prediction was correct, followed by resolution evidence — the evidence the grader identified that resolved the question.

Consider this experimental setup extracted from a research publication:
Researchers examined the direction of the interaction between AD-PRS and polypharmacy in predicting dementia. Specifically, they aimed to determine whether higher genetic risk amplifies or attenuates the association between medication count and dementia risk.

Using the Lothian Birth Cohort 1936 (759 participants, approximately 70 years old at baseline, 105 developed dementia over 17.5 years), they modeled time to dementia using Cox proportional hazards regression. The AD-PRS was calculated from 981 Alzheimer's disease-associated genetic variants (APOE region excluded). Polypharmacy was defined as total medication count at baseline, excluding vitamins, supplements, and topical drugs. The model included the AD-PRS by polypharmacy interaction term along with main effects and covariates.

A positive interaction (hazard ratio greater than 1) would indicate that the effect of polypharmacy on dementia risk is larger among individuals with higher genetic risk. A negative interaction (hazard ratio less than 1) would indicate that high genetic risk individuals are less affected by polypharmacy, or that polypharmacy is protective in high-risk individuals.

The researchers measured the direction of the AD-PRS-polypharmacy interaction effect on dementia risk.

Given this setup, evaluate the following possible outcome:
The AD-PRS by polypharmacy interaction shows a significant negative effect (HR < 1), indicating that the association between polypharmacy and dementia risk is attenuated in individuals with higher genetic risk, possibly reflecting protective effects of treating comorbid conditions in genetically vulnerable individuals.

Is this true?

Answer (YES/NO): NO